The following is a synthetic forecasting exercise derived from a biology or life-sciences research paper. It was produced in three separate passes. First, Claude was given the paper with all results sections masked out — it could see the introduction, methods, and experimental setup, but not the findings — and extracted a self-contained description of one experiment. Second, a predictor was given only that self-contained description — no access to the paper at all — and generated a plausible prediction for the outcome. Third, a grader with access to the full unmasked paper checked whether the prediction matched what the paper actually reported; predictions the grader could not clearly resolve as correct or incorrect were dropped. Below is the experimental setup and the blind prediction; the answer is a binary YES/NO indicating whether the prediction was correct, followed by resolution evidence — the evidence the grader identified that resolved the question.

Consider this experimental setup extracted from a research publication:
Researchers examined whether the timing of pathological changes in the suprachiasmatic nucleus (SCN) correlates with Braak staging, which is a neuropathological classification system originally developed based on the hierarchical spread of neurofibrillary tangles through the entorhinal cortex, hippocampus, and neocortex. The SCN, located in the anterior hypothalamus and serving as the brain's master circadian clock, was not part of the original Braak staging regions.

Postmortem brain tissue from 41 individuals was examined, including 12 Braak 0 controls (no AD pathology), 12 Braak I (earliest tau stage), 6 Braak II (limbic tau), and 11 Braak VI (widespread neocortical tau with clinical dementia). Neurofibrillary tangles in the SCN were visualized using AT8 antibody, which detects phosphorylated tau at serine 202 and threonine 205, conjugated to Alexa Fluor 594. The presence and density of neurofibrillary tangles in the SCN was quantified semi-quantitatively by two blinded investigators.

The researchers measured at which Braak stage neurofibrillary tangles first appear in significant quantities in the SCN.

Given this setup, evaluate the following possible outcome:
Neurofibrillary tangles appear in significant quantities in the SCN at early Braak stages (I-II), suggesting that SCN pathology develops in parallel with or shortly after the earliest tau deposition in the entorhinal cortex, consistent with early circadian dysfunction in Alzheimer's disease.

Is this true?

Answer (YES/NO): NO